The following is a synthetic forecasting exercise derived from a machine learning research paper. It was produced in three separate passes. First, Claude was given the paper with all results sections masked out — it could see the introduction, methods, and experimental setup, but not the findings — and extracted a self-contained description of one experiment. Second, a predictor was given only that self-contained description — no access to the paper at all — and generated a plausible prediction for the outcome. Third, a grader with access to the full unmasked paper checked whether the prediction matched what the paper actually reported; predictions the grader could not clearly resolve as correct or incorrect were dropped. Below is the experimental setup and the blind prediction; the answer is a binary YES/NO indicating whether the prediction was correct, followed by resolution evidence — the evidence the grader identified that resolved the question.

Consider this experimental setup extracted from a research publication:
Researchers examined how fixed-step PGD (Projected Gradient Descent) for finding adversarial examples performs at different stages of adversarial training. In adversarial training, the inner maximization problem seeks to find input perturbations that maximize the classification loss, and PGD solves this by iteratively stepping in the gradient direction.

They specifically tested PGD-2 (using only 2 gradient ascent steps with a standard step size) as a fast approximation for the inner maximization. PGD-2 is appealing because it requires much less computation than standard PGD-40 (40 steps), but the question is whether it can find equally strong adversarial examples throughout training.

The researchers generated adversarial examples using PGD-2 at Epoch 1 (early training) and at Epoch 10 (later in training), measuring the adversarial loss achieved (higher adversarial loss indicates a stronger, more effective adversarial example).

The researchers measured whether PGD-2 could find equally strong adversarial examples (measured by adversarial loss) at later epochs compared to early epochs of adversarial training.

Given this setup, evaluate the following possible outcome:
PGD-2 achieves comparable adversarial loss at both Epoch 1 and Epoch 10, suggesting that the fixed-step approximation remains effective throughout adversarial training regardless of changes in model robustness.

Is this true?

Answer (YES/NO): NO